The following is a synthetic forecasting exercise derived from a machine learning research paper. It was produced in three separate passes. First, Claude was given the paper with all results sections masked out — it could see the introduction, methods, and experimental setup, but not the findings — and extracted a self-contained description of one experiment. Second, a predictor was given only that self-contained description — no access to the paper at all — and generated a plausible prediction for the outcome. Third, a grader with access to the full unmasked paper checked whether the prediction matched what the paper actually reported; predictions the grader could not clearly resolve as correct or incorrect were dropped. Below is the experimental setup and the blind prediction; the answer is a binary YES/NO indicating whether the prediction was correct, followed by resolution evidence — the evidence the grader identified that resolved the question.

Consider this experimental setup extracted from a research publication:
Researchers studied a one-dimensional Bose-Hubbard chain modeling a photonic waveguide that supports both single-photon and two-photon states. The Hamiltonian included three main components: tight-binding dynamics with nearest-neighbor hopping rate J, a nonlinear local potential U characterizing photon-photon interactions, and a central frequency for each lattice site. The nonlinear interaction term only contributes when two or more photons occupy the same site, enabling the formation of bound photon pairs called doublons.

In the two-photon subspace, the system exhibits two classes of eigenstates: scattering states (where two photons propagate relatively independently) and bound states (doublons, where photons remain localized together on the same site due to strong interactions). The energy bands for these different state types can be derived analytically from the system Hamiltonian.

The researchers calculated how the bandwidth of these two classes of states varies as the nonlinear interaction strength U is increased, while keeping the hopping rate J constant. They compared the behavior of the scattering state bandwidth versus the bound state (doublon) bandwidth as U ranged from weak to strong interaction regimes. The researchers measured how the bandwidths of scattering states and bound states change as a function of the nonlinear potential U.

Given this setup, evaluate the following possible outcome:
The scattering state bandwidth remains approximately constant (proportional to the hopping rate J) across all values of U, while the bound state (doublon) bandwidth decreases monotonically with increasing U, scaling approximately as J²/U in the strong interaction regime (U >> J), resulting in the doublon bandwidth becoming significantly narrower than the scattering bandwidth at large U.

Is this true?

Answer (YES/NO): YES